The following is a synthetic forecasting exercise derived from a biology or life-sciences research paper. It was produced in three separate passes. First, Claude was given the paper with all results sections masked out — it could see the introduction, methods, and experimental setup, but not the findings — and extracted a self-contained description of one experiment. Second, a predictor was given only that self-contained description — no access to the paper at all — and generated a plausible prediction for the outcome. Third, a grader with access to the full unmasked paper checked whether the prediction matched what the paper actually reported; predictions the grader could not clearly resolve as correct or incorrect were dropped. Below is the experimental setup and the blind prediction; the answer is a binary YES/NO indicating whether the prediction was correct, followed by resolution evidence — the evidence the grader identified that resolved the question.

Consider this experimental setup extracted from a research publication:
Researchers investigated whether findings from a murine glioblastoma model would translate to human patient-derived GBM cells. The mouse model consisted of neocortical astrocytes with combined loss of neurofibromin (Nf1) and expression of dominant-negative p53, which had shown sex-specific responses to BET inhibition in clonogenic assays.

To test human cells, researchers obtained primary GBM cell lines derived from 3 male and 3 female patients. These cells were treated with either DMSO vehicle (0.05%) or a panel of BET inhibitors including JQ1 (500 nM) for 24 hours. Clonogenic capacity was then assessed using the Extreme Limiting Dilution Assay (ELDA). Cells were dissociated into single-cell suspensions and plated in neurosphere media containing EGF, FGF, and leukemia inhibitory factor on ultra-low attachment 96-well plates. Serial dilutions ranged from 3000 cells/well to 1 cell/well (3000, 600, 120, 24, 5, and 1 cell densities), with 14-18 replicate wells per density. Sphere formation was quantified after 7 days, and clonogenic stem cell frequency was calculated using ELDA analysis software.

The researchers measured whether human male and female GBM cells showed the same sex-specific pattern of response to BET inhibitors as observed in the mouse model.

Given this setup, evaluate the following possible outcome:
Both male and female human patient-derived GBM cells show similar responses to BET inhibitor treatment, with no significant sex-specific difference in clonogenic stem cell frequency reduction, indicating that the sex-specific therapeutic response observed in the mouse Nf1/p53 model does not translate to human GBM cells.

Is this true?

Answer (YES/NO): NO